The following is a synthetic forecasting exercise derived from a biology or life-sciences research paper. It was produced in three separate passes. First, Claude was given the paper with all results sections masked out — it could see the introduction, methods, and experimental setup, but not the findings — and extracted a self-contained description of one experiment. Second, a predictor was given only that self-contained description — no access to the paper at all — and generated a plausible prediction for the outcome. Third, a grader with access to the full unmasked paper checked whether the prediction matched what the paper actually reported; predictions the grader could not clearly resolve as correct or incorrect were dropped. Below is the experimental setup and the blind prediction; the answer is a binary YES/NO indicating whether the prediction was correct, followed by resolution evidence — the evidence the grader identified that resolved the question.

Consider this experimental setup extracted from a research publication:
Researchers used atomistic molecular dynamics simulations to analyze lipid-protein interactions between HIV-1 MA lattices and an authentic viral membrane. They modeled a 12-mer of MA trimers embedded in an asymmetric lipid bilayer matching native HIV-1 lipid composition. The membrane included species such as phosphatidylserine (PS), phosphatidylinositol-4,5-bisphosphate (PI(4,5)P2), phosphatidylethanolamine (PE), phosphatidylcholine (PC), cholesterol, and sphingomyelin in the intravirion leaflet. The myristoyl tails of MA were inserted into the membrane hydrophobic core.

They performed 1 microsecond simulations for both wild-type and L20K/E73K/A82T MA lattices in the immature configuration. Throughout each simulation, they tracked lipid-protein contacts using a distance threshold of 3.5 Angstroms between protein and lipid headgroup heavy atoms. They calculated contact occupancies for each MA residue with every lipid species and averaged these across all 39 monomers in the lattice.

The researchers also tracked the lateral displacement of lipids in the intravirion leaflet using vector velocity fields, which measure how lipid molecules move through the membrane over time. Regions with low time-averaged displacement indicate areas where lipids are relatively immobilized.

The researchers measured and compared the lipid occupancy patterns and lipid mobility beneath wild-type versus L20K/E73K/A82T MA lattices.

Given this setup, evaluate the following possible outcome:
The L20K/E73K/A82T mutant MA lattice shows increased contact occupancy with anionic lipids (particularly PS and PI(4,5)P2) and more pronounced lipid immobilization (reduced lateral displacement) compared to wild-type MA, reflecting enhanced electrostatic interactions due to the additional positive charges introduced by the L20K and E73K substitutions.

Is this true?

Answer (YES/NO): NO